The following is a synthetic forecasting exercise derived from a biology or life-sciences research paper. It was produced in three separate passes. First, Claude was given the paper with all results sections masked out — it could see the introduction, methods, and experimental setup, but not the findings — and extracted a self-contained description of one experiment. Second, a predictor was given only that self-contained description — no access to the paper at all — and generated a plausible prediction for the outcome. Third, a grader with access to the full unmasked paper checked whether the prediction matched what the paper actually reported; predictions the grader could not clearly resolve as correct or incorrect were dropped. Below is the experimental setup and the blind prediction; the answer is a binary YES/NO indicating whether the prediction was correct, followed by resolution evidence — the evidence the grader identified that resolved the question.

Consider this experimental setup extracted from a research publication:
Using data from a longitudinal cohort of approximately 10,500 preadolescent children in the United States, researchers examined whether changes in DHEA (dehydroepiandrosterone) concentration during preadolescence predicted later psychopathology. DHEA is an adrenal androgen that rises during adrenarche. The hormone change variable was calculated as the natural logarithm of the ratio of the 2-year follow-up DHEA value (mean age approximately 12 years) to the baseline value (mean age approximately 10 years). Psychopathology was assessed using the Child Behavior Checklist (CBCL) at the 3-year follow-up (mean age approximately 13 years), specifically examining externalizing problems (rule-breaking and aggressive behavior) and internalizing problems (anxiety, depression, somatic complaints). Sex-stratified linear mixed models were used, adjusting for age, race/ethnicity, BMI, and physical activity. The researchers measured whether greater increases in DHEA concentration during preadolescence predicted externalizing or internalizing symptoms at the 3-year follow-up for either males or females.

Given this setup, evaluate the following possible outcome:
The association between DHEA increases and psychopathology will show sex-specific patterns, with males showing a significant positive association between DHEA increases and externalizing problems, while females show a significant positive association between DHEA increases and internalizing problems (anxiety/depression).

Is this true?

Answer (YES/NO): NO